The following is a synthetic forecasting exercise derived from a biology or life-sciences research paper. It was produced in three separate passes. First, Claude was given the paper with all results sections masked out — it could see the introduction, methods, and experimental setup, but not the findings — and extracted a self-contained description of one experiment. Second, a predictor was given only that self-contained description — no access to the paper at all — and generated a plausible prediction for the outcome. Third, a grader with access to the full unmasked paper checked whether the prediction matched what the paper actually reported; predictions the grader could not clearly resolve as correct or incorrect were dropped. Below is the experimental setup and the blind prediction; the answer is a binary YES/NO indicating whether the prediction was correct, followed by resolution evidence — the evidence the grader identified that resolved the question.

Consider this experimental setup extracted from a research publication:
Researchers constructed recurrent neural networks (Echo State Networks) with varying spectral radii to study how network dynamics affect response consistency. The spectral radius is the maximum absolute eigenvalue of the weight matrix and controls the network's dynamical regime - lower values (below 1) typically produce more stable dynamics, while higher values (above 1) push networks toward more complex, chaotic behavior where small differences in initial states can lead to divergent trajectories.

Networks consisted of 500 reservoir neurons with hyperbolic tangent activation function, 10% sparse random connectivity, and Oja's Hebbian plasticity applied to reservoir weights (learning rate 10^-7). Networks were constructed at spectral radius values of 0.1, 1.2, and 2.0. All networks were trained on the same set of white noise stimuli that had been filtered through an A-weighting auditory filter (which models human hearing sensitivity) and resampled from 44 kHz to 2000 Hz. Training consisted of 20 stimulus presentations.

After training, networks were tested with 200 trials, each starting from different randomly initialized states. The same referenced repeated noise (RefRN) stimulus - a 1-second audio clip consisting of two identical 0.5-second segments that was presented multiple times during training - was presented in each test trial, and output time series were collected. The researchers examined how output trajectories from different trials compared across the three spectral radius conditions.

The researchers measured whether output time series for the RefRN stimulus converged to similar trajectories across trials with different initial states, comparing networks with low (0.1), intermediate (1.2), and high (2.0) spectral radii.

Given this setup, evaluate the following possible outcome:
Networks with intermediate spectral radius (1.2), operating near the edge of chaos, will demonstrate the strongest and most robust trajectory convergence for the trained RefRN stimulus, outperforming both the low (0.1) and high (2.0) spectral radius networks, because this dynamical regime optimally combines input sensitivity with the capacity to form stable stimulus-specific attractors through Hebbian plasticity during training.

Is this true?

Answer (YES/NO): NO